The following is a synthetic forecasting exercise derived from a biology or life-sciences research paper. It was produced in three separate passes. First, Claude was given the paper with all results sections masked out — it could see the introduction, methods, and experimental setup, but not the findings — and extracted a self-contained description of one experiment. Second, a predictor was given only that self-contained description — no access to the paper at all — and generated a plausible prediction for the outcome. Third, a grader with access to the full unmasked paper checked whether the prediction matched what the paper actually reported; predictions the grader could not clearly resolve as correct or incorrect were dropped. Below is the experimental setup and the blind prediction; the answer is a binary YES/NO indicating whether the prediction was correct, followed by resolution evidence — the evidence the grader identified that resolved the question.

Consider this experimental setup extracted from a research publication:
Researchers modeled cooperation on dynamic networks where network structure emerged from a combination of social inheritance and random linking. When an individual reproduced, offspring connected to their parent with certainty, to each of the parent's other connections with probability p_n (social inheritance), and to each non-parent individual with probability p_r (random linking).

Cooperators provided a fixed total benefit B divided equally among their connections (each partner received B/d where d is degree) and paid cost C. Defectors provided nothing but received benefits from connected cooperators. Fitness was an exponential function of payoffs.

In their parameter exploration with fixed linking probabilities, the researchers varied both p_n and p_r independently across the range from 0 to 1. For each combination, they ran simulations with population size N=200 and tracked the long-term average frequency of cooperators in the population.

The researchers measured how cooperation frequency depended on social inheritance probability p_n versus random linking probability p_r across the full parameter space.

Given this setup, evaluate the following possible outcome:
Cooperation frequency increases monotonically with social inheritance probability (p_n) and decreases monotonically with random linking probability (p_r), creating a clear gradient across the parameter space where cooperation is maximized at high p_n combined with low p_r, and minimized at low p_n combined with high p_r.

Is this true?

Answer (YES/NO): NO